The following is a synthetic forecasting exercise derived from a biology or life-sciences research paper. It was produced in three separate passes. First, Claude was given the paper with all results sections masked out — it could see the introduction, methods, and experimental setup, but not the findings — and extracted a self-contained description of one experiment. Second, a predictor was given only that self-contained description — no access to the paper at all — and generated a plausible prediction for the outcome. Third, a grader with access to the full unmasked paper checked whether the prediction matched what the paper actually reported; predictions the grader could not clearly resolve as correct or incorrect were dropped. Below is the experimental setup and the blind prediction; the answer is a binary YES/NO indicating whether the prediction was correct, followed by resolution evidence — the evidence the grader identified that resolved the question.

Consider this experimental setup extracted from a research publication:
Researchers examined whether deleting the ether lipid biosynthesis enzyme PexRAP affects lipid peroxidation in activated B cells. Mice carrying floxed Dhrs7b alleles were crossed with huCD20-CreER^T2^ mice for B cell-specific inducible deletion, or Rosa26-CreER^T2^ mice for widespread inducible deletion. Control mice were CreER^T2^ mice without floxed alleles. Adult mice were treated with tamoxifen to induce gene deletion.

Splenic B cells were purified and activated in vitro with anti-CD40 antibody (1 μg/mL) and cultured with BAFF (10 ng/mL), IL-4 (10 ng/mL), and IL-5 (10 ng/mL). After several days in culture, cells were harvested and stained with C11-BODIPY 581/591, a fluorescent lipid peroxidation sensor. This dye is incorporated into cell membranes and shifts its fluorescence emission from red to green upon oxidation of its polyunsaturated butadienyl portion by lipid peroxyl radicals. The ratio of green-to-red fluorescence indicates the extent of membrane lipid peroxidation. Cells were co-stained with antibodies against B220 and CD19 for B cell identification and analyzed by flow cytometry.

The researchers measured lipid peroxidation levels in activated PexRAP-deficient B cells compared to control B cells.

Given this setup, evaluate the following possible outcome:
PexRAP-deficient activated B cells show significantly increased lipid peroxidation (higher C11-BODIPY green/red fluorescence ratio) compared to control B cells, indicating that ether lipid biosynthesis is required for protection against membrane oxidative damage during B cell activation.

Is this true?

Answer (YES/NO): YES